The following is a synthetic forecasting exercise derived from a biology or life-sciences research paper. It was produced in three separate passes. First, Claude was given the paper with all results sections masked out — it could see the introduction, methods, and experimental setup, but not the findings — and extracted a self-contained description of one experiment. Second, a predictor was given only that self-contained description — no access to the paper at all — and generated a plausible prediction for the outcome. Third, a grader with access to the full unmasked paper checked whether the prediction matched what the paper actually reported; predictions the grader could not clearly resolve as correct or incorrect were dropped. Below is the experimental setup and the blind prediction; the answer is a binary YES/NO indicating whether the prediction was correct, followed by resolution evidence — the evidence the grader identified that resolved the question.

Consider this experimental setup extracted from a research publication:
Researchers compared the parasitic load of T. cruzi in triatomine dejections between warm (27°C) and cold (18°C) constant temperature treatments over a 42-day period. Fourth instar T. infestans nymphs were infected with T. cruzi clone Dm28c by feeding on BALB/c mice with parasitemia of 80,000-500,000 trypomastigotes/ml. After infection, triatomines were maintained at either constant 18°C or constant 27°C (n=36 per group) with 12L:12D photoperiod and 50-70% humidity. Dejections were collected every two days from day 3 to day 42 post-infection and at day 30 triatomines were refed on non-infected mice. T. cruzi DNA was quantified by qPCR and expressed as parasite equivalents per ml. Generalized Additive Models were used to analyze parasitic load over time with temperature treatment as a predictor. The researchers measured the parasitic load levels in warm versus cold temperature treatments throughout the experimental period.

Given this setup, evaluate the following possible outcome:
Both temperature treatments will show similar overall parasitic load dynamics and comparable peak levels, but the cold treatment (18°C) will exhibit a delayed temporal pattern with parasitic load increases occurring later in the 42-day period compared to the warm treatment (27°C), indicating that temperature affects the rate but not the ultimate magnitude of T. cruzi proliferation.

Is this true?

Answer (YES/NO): NO